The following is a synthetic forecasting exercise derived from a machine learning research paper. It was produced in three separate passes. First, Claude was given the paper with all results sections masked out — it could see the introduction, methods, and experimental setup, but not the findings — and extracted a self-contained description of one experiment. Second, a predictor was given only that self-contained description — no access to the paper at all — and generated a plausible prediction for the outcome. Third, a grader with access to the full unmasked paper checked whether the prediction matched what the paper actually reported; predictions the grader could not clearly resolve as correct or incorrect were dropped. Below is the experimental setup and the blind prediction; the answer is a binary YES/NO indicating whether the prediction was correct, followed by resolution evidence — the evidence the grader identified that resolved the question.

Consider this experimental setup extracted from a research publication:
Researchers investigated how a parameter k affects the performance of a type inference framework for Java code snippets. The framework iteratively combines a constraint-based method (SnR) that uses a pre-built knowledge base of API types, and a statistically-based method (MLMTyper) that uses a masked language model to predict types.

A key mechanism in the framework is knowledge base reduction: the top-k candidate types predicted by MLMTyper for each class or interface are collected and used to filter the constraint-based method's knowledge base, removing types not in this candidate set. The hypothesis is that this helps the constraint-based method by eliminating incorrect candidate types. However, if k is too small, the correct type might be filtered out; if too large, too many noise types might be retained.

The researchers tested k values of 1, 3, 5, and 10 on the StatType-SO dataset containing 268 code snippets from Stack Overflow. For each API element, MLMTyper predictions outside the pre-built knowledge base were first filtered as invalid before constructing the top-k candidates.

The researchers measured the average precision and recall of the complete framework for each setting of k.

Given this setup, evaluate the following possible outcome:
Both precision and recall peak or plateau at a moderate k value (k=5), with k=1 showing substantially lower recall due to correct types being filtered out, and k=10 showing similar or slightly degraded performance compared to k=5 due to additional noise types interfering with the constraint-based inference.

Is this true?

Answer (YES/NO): NO